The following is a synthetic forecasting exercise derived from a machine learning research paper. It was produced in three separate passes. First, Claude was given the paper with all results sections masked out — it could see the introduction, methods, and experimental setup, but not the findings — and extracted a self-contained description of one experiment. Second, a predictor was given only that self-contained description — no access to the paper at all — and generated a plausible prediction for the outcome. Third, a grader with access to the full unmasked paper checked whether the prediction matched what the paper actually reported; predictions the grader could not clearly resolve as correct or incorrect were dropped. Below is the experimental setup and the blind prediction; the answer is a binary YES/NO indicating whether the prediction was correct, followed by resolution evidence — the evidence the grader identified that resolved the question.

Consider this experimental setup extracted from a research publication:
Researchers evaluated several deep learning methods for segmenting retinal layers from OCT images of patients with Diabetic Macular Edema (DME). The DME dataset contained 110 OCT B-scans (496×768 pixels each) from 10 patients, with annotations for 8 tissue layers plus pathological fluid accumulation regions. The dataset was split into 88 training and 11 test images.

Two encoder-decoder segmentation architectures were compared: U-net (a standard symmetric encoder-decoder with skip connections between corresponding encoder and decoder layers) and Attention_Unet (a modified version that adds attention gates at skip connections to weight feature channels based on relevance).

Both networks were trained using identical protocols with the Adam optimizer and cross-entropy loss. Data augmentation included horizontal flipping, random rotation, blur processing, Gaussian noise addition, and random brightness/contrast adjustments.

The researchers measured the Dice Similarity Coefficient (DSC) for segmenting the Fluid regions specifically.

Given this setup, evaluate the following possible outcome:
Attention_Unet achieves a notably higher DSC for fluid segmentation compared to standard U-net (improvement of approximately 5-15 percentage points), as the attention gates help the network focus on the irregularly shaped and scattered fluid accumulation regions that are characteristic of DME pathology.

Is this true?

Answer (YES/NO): NO